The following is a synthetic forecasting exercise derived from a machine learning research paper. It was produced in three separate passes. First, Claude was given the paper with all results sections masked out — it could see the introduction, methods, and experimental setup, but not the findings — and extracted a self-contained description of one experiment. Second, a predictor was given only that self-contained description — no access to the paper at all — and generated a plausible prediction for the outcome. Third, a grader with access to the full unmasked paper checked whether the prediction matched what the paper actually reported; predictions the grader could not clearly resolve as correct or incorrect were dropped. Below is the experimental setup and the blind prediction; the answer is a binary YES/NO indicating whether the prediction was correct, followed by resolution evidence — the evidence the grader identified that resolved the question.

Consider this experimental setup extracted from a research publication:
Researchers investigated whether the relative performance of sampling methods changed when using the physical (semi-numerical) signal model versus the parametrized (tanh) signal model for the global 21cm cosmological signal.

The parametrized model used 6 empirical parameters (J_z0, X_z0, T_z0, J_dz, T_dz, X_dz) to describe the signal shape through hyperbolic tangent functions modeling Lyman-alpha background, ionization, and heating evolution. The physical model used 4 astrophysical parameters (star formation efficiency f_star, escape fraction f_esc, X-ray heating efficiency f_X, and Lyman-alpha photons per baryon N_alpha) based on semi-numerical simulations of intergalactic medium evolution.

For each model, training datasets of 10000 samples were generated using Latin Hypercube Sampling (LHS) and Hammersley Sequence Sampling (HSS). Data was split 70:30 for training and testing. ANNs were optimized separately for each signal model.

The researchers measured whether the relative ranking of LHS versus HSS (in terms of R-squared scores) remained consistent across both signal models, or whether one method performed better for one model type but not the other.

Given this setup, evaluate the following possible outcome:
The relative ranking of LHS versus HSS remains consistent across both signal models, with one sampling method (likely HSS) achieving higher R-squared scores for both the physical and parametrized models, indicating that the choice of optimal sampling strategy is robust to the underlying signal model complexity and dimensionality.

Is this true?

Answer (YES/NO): YES